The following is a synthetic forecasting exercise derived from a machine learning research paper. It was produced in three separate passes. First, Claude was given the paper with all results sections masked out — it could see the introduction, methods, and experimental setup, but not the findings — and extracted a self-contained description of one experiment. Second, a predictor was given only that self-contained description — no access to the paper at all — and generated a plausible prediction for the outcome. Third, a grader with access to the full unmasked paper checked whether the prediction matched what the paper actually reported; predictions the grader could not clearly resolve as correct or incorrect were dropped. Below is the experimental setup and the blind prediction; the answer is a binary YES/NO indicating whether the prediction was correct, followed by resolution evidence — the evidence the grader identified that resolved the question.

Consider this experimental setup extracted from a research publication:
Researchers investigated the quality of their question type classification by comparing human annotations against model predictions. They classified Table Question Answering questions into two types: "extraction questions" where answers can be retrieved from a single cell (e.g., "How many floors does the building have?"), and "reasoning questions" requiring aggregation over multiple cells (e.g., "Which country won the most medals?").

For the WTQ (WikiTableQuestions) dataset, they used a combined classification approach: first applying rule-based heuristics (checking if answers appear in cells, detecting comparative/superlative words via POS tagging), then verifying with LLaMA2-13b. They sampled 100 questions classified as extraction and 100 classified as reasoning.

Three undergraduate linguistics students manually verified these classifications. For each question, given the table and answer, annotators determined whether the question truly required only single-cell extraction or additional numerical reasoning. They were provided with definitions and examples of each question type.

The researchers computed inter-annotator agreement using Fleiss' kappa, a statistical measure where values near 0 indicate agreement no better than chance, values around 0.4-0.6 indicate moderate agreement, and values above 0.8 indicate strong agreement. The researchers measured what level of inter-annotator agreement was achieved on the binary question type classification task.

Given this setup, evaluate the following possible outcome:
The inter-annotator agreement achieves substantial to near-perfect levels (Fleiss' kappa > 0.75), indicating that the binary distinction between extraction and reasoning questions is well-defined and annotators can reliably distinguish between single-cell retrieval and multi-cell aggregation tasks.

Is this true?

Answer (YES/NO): YES